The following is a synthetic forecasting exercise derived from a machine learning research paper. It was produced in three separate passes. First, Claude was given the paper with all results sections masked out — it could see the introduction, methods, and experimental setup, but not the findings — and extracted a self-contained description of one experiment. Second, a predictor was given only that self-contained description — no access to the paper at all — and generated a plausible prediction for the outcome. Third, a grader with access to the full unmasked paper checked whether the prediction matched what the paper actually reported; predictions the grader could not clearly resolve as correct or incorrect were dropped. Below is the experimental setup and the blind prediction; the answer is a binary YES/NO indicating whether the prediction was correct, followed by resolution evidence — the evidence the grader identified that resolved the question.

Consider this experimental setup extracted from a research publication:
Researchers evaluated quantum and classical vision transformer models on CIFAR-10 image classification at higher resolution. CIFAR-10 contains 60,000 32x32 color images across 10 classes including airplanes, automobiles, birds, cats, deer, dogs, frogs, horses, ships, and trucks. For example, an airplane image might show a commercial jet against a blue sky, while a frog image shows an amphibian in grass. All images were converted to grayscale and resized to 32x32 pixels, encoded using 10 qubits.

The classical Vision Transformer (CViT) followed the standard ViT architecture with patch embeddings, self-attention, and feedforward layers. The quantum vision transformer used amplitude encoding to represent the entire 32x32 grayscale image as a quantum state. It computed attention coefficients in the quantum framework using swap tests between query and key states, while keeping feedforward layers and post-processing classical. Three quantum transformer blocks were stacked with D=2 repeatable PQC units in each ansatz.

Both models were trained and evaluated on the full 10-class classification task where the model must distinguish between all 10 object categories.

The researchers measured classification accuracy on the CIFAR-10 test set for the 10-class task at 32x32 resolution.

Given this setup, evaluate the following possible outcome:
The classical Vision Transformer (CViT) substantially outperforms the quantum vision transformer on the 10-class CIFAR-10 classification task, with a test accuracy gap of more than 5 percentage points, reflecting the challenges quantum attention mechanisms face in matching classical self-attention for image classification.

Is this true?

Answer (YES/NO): NO